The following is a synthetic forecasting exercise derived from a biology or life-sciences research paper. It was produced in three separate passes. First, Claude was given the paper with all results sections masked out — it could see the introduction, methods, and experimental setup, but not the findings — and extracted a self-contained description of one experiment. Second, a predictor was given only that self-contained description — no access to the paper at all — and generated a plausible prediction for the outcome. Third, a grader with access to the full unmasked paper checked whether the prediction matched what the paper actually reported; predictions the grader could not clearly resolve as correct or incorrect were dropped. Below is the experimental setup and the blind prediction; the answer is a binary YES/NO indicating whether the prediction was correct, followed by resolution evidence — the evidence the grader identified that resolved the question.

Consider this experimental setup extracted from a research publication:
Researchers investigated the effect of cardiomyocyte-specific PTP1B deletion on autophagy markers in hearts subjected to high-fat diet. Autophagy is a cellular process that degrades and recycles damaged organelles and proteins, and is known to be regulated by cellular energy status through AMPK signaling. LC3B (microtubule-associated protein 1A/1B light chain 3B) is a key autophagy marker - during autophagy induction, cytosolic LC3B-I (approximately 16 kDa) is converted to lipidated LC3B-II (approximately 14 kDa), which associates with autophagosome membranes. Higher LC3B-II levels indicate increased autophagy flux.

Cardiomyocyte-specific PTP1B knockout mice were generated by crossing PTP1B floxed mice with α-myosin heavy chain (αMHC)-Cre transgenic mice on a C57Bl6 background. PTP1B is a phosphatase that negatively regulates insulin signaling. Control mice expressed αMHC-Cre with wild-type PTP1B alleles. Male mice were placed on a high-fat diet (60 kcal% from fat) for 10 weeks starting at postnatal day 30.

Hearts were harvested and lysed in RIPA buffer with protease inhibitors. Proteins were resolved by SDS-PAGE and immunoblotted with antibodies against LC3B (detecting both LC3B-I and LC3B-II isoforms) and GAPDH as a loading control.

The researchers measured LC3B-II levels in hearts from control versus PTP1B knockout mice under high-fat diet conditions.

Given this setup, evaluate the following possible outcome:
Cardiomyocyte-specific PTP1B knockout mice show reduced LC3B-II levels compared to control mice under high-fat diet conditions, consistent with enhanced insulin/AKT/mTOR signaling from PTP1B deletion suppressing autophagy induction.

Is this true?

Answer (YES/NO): NO